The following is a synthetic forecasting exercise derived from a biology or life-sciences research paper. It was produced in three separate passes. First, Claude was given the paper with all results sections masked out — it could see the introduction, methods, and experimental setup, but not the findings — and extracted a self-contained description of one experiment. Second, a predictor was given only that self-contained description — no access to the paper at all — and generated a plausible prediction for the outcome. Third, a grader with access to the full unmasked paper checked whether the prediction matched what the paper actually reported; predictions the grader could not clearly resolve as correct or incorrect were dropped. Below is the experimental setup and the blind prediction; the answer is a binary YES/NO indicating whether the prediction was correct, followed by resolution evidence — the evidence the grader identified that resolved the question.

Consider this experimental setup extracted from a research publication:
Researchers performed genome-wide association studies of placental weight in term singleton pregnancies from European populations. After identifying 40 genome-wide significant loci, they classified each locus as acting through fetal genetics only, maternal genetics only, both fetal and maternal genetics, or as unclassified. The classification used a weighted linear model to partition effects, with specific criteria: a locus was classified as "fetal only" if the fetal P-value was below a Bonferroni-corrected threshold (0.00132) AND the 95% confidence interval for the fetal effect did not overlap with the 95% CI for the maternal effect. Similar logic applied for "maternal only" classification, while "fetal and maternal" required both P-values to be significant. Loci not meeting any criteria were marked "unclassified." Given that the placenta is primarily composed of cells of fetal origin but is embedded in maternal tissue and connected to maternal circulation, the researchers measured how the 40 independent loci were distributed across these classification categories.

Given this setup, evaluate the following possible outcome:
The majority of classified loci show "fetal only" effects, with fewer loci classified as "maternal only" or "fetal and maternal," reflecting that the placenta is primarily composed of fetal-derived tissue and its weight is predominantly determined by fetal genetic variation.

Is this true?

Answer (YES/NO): YES